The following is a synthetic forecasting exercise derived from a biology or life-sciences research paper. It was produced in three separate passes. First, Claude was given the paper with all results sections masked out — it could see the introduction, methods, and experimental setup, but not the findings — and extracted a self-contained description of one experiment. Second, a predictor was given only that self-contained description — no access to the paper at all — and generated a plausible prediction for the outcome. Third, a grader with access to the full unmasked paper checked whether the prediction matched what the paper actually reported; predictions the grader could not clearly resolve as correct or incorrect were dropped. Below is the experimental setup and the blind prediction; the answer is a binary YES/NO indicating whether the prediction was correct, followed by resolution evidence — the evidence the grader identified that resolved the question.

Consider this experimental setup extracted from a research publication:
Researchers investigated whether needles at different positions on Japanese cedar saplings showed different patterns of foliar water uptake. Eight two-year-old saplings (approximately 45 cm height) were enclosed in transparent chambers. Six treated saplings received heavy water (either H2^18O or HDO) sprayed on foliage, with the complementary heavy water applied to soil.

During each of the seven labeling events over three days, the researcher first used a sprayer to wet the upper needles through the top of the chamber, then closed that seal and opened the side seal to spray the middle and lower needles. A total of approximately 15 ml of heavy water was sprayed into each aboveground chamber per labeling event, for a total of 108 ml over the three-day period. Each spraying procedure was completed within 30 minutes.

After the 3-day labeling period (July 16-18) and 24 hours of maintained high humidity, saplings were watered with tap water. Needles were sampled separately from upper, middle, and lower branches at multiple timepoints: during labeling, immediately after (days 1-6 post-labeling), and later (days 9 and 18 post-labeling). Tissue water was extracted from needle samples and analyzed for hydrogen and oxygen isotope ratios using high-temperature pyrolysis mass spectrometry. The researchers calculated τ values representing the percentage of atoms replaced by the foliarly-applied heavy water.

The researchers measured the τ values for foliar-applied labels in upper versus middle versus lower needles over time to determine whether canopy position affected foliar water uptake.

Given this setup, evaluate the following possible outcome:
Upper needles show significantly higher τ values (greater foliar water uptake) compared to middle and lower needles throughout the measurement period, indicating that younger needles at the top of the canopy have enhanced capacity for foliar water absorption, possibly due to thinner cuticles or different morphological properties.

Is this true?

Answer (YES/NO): NO